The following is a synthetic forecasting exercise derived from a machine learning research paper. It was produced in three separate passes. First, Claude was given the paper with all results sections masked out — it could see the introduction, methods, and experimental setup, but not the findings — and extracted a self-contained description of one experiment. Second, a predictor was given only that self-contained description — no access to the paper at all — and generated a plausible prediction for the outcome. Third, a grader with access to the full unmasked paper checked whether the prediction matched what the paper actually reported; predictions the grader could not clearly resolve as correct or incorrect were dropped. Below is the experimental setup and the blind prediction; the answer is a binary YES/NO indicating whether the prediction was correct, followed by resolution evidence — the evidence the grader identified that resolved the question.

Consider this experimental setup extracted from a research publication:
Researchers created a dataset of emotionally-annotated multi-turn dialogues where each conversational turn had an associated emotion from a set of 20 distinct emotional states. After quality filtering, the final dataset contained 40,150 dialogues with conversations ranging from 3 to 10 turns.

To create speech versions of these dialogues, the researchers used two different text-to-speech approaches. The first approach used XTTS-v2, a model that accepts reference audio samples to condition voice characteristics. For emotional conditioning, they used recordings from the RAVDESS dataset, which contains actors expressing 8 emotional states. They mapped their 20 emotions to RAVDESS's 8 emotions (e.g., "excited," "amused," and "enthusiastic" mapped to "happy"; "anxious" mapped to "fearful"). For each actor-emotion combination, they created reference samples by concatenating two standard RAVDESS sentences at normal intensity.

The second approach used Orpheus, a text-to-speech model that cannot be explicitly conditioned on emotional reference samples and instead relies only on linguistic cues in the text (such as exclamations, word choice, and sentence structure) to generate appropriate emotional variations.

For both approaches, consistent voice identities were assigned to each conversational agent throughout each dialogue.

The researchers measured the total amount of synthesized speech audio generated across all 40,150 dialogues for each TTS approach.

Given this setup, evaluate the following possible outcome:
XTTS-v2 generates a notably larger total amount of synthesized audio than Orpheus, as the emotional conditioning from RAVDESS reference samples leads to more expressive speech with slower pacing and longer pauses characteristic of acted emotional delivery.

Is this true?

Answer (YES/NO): NO